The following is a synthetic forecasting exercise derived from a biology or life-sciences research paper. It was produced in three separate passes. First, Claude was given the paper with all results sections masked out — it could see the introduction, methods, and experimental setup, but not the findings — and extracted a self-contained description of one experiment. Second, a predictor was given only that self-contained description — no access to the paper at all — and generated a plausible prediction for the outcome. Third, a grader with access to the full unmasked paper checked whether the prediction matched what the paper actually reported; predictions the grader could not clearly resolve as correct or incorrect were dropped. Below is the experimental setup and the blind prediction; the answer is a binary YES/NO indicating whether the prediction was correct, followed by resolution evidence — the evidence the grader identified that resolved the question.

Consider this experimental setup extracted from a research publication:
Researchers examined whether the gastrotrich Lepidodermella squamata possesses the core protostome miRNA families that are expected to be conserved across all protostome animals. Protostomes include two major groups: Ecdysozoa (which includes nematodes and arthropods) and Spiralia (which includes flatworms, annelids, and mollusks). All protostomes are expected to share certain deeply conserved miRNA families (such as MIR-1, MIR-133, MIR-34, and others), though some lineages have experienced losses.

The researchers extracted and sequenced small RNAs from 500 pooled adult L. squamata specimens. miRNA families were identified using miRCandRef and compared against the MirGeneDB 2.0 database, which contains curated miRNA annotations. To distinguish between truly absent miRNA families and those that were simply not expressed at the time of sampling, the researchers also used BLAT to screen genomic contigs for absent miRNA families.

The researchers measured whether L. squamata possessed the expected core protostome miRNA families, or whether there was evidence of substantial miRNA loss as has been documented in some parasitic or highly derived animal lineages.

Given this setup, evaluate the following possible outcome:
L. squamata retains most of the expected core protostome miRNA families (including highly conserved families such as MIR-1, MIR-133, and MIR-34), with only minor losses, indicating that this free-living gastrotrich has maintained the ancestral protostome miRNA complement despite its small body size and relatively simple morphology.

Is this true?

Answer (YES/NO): YES